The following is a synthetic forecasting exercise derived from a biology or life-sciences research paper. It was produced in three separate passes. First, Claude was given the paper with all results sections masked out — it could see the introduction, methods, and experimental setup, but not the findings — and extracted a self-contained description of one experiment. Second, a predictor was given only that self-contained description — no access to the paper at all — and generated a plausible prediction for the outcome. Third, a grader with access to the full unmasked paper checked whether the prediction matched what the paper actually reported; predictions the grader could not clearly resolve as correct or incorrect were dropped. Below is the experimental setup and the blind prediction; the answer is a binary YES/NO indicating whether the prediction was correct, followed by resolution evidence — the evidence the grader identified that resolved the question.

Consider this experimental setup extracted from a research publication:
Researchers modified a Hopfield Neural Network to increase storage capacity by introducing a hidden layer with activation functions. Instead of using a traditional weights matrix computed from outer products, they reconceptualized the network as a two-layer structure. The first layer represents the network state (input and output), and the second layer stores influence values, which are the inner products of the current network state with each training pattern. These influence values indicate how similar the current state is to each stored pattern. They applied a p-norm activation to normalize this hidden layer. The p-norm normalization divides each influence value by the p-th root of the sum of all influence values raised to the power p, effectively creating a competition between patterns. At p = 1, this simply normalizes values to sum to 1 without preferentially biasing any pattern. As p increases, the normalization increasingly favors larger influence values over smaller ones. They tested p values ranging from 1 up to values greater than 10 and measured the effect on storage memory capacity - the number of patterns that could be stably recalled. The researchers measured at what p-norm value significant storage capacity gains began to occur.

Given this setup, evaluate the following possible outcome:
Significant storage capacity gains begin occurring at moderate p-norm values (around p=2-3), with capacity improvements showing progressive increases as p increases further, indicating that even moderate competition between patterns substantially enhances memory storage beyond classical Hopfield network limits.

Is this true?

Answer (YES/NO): NO